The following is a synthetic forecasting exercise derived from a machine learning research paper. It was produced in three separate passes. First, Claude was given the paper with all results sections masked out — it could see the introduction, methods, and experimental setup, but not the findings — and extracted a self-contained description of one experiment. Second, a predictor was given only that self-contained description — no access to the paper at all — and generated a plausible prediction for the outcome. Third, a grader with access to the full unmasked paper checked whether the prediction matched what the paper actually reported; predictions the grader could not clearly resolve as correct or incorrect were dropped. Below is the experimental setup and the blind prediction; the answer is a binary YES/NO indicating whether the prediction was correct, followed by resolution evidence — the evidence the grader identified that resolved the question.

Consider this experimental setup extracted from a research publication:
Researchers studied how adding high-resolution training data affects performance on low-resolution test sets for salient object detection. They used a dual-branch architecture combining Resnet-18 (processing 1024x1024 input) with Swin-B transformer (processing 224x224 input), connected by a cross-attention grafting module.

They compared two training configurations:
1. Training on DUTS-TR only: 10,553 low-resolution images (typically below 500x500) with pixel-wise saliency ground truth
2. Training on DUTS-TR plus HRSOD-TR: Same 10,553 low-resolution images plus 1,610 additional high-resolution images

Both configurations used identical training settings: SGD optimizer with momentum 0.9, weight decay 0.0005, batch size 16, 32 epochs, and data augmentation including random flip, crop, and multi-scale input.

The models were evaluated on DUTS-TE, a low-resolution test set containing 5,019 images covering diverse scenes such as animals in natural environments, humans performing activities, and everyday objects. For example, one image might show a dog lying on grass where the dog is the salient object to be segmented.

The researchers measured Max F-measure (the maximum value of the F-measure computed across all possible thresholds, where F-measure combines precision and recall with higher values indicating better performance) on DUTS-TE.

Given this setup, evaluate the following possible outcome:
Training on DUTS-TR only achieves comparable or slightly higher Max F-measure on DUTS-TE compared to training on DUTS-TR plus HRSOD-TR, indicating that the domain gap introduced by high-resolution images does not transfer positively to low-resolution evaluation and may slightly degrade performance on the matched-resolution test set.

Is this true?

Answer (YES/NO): NO